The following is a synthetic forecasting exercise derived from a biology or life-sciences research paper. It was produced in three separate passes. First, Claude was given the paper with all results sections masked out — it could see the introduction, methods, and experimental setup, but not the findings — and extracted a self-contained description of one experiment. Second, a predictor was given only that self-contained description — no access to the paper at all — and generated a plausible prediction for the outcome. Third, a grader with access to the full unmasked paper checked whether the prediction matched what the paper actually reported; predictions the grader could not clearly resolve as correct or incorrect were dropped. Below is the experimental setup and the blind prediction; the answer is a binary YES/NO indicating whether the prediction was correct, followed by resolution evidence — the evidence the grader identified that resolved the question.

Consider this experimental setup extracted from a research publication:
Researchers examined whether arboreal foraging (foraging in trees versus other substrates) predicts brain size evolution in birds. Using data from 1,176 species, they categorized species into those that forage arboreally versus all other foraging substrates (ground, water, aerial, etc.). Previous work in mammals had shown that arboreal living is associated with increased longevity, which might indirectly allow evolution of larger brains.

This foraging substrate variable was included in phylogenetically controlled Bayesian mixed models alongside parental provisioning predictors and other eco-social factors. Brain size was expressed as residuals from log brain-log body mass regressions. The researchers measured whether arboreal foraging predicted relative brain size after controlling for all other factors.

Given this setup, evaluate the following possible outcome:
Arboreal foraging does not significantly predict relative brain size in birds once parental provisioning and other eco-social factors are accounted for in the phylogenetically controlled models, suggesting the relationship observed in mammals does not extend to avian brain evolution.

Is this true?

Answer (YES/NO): NO